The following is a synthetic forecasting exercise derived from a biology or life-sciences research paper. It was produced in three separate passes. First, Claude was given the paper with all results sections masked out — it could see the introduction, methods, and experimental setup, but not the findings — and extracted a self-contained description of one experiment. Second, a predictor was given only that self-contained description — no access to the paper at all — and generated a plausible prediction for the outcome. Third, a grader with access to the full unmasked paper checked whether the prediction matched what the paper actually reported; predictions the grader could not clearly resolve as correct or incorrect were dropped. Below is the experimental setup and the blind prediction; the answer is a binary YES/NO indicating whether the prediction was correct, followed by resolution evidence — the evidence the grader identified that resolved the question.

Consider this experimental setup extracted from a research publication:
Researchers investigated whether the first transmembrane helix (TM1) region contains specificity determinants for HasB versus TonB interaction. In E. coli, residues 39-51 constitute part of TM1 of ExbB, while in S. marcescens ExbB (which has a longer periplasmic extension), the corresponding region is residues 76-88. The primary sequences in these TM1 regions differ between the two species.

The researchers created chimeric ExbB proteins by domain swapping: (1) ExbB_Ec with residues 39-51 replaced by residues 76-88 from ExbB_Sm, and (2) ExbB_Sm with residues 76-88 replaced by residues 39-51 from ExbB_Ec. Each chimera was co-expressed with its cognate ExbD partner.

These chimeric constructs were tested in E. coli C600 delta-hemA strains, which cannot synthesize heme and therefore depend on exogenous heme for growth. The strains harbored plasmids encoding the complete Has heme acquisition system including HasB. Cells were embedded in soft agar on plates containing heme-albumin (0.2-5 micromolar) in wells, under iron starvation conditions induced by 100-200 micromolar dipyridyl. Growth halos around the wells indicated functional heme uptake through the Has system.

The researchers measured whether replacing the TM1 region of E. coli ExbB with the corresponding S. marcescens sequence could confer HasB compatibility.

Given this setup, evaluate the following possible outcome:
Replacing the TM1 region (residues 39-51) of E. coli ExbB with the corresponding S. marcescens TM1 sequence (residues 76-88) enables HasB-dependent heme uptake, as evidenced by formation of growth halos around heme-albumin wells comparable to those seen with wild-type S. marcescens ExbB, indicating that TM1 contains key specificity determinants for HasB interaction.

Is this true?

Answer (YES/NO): NO